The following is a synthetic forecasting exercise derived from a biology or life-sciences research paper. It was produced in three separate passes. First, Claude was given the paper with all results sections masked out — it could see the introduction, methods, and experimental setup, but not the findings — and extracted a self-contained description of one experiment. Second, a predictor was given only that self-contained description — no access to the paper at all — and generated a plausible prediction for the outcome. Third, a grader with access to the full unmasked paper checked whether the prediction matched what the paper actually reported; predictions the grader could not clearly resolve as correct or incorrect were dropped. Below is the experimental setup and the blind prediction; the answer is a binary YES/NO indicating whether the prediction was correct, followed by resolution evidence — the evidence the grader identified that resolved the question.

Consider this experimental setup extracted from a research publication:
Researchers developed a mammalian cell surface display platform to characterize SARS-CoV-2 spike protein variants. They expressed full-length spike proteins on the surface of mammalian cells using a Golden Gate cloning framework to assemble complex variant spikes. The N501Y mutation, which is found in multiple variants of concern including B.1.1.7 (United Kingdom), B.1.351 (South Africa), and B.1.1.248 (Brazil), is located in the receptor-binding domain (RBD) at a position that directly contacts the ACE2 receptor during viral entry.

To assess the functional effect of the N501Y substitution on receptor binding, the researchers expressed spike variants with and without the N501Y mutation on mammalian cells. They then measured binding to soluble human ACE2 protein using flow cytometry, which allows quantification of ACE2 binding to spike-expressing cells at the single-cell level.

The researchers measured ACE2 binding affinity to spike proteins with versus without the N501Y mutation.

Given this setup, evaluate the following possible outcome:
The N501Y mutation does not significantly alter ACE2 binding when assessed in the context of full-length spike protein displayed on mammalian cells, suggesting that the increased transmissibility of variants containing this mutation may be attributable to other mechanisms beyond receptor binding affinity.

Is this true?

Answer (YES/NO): NO